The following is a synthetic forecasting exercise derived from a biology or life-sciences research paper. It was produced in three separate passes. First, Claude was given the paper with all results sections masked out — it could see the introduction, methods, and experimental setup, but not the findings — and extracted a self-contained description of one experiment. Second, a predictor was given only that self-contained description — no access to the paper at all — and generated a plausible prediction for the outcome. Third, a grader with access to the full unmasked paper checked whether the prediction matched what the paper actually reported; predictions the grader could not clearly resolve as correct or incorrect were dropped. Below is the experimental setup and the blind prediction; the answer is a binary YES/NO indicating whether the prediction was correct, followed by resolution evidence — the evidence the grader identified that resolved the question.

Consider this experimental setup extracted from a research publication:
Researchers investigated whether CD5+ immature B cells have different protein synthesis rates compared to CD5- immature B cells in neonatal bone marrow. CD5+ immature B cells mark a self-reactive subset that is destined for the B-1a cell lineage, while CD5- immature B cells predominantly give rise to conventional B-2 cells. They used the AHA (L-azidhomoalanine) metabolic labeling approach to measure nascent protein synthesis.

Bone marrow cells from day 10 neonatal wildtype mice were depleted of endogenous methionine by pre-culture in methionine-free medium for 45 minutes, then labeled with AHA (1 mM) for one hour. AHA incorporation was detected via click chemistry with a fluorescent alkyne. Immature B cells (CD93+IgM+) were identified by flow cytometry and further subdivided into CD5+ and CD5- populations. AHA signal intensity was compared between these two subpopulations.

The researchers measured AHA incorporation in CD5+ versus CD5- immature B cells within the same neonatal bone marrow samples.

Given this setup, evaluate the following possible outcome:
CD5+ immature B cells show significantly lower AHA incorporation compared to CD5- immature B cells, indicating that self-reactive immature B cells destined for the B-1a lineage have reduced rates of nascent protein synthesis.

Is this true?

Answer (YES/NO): NO